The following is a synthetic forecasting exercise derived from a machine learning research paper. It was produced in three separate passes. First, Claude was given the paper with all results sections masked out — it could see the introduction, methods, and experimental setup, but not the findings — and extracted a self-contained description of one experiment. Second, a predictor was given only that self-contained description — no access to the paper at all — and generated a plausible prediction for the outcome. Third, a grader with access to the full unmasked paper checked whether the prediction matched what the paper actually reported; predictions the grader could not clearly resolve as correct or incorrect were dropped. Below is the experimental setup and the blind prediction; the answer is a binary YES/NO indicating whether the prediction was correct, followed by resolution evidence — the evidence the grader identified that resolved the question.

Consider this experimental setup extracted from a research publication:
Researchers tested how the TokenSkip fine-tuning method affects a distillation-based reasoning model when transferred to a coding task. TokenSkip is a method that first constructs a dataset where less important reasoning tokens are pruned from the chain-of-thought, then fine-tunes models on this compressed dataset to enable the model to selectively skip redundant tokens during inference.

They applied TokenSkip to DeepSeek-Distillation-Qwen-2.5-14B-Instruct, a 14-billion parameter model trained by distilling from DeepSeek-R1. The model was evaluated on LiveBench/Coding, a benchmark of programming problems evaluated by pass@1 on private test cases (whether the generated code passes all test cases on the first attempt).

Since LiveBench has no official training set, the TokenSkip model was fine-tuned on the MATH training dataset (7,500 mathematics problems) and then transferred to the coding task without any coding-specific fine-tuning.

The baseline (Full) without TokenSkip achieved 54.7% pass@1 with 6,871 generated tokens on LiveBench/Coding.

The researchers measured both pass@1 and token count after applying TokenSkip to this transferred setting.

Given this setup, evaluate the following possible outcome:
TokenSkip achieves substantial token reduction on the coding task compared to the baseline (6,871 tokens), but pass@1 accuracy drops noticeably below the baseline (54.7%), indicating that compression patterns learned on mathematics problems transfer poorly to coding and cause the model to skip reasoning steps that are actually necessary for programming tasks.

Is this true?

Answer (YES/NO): NO